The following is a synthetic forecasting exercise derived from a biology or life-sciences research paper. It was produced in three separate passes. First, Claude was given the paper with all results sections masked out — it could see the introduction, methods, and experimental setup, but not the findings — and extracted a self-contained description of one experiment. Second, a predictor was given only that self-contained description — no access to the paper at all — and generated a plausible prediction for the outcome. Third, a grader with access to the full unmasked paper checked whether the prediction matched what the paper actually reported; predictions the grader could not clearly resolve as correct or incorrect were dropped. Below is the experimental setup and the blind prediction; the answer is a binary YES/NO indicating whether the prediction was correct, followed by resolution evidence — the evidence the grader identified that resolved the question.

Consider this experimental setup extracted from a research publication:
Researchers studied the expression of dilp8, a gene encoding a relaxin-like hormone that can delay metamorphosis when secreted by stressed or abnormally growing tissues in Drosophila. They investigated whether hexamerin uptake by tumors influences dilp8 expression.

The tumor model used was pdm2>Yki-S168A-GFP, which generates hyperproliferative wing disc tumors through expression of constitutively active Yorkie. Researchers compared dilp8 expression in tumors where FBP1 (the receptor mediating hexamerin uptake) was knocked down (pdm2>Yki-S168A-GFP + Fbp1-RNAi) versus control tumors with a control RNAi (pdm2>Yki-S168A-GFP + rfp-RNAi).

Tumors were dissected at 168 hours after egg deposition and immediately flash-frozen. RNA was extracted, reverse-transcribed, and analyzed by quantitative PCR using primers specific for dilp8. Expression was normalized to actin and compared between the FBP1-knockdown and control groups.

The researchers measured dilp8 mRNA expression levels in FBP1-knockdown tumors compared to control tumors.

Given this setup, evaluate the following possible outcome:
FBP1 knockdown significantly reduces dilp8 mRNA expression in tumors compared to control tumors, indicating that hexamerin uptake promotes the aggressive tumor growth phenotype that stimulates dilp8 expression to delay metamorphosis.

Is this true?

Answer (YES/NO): YES